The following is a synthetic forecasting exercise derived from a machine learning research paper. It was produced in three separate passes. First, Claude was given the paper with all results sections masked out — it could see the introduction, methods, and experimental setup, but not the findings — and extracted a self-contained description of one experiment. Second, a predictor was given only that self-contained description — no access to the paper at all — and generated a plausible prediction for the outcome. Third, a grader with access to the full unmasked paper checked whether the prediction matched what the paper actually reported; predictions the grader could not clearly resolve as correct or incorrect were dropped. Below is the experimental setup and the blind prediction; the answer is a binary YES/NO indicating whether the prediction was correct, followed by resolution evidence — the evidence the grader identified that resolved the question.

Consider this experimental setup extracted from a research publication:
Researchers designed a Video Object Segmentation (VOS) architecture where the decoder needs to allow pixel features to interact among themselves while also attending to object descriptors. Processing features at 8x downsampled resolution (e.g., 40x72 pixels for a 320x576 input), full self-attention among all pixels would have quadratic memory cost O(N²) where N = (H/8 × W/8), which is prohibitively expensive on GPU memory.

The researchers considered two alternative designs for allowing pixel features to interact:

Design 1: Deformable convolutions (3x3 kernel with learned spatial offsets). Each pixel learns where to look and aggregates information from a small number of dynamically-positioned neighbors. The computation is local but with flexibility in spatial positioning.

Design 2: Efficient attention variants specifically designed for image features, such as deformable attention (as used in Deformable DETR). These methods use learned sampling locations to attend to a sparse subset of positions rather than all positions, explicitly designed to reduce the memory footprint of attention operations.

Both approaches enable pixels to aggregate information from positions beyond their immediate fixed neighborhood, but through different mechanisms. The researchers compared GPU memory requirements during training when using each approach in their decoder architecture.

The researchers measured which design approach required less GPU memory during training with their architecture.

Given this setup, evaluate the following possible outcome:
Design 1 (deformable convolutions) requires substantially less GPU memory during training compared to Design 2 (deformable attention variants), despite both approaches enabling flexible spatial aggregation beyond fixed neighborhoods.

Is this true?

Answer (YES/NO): YES